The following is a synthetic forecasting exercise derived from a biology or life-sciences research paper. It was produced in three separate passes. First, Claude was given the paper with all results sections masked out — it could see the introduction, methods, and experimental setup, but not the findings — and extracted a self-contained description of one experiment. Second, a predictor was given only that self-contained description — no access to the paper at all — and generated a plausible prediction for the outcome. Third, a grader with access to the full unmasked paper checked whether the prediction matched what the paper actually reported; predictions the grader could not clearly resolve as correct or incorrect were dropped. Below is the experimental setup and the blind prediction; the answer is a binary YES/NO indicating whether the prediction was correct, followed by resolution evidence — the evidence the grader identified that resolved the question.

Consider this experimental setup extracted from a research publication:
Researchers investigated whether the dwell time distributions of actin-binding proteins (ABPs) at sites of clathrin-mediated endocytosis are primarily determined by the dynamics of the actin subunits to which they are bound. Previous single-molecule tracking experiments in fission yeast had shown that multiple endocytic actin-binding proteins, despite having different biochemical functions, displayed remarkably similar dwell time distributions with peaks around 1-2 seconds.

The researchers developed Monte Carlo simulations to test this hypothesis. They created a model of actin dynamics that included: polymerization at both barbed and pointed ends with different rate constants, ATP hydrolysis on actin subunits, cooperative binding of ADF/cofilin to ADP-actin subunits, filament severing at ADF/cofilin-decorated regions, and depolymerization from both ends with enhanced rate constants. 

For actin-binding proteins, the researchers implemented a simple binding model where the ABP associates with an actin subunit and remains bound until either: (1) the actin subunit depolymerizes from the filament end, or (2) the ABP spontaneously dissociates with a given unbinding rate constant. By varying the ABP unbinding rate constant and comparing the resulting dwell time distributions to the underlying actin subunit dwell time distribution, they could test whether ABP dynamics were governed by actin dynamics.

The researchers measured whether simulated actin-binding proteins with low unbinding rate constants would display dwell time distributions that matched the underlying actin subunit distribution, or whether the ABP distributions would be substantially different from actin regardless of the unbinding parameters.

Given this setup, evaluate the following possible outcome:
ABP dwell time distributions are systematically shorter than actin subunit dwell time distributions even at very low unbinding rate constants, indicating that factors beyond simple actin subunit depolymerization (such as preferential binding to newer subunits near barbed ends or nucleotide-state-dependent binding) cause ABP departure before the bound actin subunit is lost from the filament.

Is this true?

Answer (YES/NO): NO